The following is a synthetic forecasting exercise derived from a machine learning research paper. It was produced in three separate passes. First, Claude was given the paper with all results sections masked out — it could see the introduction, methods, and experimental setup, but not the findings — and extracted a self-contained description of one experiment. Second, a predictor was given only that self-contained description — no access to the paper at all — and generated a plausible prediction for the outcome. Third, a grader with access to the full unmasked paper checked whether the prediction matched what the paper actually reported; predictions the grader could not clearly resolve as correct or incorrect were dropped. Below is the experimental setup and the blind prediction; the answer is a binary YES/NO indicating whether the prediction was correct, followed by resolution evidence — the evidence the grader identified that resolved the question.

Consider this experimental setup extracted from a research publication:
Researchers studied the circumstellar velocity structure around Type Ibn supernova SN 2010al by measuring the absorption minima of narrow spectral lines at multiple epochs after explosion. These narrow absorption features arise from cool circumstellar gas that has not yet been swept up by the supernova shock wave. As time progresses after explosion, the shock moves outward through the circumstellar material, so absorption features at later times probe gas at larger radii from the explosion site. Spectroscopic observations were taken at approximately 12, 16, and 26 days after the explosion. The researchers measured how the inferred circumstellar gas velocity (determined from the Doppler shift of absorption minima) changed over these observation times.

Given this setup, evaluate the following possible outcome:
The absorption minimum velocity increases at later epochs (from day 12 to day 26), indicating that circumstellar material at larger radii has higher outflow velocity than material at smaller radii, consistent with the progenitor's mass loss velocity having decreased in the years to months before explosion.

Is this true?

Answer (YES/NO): YES